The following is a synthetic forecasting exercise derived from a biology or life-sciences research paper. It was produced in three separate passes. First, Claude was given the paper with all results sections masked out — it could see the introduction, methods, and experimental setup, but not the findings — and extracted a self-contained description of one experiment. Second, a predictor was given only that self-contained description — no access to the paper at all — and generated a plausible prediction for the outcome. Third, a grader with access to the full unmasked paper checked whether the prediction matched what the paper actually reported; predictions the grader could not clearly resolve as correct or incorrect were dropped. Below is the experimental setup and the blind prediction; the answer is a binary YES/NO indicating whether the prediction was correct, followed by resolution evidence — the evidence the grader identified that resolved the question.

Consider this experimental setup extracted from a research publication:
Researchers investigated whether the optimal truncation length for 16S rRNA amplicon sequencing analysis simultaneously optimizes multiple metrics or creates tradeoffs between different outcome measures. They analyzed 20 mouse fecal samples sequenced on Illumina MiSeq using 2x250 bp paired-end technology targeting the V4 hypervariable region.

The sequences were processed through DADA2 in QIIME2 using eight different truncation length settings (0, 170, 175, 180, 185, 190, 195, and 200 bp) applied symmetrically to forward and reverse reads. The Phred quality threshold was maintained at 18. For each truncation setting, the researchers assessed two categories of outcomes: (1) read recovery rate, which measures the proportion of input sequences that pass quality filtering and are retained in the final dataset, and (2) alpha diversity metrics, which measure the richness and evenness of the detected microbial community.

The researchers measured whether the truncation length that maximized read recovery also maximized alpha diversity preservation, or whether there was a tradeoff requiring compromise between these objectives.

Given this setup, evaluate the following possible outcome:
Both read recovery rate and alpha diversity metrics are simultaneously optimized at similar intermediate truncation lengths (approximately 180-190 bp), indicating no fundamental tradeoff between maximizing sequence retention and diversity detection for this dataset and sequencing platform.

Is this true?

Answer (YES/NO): NO